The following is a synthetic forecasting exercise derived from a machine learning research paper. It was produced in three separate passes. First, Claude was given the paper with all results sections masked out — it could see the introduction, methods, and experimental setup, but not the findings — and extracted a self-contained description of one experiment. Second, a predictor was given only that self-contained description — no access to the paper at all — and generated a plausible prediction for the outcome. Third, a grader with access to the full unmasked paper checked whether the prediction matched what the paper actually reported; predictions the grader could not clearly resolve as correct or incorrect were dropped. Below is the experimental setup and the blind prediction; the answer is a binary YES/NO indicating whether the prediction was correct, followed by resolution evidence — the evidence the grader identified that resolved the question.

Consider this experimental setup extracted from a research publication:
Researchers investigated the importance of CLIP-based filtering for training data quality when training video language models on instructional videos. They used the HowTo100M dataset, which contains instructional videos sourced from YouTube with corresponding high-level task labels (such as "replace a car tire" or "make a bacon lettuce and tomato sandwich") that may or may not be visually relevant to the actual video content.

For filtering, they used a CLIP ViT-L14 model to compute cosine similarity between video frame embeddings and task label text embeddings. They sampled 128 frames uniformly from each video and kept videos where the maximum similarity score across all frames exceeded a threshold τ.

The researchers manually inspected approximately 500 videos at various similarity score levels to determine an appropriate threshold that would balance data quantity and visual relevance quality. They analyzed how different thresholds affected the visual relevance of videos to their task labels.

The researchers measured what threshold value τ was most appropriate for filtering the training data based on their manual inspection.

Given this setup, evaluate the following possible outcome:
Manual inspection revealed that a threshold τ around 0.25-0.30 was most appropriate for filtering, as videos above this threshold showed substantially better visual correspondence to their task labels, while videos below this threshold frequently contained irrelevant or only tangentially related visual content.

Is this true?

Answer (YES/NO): YES